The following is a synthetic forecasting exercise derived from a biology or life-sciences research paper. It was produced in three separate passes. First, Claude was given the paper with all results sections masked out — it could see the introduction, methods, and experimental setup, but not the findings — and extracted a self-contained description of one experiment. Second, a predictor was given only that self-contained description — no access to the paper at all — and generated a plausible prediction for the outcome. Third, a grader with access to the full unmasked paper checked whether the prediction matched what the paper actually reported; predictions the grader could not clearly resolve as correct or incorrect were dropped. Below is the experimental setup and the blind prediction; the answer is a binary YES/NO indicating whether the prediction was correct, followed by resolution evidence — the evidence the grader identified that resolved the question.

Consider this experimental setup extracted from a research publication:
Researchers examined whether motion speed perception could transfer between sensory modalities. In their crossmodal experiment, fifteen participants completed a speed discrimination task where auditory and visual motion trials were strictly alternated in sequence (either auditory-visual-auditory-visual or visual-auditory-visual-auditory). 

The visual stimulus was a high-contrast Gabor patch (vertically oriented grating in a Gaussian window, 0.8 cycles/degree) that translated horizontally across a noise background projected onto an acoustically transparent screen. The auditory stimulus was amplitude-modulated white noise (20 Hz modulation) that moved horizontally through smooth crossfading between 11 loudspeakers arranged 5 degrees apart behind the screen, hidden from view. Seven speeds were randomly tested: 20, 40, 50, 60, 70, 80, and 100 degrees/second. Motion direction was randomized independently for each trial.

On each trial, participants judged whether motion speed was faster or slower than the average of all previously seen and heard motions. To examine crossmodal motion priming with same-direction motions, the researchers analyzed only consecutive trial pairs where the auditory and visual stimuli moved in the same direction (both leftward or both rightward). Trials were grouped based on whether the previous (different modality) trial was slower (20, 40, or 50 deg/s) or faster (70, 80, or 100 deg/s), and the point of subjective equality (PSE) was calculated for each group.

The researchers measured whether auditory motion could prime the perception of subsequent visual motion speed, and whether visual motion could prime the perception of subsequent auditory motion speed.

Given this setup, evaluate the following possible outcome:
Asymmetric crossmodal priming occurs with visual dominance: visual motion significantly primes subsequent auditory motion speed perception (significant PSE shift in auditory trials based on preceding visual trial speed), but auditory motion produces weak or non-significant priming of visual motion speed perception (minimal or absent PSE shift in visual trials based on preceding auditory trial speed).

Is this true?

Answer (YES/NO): NO